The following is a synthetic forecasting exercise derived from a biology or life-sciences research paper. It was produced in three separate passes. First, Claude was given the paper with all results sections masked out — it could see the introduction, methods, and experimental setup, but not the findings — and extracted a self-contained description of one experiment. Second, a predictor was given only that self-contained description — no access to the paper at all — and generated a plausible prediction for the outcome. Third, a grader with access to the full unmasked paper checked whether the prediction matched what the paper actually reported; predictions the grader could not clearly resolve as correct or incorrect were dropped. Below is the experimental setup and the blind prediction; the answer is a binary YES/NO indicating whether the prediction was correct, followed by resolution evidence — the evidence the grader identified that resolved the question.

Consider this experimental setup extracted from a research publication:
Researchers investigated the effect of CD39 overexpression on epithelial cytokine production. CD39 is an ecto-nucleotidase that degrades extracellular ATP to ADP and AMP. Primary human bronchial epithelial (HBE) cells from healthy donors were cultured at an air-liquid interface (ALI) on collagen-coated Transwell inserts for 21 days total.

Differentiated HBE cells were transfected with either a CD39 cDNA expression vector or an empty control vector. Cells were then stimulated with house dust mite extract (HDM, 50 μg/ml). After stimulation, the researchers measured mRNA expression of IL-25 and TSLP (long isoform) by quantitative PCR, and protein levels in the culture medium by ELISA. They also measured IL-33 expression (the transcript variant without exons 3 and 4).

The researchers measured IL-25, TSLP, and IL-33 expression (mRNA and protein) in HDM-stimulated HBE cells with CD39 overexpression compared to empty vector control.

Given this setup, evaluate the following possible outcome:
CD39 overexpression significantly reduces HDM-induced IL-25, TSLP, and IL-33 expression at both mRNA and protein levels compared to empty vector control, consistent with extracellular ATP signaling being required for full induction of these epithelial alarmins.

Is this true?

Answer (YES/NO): NO